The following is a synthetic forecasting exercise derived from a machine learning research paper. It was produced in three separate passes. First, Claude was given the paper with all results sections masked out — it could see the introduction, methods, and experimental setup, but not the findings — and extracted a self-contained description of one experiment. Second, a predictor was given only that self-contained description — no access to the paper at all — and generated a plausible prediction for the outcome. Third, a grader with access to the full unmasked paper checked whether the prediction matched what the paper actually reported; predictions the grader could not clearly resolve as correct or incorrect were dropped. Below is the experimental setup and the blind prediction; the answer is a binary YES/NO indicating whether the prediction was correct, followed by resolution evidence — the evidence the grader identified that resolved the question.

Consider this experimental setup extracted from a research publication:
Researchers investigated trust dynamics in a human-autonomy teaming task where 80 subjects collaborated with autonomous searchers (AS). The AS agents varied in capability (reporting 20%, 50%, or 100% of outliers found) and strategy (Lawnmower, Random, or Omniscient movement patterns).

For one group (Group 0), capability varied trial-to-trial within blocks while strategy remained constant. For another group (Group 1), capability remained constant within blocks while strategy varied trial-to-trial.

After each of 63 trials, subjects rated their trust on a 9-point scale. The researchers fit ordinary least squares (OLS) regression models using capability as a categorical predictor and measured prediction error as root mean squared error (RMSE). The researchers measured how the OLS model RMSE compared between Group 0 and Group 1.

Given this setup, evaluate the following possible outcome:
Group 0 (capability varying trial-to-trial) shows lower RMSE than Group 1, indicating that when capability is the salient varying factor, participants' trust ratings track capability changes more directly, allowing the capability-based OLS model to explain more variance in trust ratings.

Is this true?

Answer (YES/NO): NO